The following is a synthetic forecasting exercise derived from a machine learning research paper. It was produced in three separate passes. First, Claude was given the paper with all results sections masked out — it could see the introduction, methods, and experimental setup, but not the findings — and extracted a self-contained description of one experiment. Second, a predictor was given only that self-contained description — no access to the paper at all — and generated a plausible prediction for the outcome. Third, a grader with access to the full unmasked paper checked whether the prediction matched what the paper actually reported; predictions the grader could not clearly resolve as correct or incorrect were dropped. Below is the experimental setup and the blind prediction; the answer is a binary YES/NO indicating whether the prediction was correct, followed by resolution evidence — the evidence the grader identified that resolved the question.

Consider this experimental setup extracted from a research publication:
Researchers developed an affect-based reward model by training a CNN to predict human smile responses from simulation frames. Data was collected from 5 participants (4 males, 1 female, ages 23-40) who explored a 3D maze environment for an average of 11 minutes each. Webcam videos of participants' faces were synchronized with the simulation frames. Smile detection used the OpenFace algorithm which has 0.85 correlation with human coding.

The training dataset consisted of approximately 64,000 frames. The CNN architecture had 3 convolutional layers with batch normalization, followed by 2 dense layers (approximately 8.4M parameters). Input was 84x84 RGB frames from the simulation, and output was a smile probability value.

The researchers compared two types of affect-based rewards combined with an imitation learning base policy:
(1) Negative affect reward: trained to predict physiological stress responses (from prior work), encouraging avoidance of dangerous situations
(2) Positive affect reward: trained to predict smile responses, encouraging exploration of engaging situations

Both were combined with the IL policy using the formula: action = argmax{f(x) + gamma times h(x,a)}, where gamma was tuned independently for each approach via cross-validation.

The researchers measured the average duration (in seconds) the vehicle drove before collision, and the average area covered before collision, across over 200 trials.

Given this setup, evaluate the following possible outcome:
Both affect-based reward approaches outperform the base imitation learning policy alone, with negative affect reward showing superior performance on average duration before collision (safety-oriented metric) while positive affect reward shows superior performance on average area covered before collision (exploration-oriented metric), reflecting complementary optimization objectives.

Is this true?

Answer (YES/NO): YES